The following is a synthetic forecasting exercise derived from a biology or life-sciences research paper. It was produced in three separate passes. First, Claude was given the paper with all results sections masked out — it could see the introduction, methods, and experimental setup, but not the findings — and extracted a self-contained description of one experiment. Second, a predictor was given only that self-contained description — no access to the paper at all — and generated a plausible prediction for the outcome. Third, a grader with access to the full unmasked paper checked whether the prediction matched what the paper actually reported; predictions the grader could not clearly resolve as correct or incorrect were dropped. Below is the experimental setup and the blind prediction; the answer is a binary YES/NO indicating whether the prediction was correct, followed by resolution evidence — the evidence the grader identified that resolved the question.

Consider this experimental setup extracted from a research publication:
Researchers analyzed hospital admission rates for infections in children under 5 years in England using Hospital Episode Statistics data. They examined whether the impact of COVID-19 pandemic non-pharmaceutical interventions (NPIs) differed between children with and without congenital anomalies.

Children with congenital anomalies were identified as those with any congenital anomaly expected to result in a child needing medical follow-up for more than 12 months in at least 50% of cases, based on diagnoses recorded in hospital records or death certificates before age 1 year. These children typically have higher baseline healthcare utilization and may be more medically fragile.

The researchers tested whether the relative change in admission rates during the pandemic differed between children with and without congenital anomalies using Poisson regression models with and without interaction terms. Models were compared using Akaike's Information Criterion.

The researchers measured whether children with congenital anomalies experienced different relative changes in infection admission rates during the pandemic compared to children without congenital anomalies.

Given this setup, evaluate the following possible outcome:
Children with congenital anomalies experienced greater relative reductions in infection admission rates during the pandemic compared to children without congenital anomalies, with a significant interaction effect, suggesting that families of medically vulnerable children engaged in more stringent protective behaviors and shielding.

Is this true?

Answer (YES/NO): NO